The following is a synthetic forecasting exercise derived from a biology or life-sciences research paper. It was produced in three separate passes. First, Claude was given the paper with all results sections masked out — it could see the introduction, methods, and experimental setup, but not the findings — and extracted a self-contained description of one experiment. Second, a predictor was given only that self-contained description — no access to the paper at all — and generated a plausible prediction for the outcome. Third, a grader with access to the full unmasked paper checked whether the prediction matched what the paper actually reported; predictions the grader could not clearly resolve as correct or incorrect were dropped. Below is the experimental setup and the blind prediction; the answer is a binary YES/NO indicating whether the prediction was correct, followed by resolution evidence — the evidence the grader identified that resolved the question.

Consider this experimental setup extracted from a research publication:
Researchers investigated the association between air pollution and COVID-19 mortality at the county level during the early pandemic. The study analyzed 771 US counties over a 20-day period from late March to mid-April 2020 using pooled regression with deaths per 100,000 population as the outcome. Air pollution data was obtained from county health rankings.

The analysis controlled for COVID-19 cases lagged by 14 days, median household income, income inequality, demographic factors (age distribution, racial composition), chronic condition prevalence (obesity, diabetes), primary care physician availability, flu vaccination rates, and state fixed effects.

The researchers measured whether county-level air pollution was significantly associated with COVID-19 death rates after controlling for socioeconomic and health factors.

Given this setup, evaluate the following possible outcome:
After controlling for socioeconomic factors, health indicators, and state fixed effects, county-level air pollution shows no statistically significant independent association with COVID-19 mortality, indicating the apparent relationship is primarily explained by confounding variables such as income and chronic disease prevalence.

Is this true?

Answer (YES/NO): NO